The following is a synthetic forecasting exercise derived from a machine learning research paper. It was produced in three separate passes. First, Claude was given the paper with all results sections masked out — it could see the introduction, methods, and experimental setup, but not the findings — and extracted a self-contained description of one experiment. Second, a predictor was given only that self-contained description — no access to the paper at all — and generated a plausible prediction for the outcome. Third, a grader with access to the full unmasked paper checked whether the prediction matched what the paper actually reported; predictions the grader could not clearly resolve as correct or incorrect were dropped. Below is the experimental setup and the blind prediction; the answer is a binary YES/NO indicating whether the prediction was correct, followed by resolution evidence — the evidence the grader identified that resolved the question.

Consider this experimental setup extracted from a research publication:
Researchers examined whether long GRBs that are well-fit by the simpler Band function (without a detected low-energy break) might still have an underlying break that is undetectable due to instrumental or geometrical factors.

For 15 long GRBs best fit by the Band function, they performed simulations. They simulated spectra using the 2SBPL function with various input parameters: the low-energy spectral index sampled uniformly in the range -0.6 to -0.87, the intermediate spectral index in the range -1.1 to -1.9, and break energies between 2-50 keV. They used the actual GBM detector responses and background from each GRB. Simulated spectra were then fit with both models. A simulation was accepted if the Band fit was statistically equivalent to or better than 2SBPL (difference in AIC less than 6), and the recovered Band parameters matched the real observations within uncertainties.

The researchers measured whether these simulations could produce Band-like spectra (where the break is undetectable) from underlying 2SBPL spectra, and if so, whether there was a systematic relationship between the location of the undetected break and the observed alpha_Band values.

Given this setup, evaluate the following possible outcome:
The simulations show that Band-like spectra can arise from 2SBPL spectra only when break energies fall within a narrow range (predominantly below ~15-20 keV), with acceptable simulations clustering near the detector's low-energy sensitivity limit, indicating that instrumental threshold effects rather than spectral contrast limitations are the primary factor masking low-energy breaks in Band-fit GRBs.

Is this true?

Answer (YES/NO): NO